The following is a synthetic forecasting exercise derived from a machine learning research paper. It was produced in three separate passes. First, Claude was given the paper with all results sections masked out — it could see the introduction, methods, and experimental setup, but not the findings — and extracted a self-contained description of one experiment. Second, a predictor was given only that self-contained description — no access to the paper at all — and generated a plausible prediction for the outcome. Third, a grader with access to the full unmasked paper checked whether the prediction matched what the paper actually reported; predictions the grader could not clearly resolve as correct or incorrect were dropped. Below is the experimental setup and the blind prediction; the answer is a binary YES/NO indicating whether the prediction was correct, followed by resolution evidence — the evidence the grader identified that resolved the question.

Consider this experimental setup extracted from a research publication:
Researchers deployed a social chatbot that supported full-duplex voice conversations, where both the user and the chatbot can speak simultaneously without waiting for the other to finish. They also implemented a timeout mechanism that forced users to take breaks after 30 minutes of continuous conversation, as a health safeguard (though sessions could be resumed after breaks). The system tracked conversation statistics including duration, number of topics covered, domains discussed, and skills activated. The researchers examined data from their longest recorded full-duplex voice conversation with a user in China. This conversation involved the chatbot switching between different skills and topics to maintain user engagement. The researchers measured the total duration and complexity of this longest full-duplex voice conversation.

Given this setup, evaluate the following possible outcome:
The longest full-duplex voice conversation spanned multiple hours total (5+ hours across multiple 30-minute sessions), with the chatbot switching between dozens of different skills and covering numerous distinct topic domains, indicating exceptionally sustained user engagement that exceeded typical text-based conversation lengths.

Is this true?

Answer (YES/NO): NO